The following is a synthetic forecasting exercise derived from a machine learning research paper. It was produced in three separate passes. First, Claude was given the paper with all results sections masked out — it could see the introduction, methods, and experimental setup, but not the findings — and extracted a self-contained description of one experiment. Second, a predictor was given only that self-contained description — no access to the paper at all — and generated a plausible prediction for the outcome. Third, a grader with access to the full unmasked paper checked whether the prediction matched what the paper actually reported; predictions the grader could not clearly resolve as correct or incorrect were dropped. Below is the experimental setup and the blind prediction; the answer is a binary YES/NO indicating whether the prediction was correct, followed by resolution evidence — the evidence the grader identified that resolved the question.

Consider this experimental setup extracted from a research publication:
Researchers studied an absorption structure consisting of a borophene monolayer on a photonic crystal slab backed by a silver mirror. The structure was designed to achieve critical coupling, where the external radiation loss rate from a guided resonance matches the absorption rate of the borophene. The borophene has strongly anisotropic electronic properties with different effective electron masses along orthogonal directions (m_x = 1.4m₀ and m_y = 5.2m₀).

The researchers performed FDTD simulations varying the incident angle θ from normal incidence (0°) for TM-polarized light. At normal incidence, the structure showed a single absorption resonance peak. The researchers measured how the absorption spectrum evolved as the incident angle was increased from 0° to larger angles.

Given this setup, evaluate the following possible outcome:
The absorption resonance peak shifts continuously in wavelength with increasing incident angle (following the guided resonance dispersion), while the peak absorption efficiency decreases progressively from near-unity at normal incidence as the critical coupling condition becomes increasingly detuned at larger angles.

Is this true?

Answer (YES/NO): NO